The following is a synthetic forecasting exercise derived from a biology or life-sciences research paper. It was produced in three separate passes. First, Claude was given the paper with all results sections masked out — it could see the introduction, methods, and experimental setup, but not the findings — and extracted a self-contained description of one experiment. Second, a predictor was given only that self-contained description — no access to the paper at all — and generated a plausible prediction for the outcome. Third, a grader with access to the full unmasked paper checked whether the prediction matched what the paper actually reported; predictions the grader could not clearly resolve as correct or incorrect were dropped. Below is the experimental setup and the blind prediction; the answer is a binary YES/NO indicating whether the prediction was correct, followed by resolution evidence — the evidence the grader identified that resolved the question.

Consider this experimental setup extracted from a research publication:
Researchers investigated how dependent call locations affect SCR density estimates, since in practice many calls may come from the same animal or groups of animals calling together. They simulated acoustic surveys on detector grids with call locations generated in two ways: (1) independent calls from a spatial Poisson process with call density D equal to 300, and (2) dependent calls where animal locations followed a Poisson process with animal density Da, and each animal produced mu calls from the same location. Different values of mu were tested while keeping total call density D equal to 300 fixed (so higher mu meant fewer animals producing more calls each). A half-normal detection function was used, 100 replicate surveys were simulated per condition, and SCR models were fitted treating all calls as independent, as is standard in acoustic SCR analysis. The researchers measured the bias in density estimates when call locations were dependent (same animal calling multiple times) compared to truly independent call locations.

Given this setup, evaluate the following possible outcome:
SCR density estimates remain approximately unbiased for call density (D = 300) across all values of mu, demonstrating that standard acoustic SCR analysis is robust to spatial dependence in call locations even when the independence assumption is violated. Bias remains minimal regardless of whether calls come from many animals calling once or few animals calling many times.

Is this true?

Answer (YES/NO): YES